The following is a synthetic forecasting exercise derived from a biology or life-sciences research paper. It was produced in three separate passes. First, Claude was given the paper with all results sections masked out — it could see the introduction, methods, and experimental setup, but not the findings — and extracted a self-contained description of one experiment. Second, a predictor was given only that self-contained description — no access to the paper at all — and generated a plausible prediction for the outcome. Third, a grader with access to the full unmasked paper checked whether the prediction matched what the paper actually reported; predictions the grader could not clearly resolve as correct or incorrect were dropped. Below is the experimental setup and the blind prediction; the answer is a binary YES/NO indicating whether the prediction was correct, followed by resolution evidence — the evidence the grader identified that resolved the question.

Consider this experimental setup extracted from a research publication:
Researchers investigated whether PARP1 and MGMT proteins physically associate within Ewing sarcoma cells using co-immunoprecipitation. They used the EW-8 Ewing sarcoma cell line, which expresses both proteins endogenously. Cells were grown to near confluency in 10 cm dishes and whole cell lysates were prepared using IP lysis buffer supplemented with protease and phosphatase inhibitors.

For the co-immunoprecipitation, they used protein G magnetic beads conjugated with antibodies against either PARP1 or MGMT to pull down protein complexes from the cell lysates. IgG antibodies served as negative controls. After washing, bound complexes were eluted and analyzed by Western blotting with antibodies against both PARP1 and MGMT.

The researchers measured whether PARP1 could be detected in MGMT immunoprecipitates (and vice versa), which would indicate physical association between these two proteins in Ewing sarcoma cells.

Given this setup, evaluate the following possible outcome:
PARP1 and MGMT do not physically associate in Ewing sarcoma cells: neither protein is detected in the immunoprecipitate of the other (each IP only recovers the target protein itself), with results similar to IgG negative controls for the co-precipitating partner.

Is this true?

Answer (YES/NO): NO